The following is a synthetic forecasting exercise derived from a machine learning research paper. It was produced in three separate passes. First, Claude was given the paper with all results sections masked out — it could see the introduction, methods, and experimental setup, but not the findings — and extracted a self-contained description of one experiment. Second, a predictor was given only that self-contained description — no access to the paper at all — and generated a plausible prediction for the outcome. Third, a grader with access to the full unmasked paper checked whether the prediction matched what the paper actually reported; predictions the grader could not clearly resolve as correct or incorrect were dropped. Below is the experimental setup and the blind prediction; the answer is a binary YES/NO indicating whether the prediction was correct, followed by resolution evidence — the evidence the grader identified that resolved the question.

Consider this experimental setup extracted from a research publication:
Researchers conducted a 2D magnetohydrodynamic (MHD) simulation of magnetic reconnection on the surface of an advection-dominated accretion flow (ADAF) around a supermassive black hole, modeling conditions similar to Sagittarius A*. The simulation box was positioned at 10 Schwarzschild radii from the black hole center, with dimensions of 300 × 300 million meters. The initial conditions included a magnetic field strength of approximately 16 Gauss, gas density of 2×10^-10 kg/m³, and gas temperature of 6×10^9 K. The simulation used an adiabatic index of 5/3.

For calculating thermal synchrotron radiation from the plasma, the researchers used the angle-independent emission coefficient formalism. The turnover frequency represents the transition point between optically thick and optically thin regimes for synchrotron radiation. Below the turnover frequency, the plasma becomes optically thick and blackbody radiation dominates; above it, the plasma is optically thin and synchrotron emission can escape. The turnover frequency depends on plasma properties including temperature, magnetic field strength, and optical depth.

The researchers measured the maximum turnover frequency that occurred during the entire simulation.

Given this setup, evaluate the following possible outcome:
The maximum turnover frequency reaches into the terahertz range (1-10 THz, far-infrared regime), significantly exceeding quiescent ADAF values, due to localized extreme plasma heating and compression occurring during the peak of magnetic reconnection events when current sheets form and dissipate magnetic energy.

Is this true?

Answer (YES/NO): NO